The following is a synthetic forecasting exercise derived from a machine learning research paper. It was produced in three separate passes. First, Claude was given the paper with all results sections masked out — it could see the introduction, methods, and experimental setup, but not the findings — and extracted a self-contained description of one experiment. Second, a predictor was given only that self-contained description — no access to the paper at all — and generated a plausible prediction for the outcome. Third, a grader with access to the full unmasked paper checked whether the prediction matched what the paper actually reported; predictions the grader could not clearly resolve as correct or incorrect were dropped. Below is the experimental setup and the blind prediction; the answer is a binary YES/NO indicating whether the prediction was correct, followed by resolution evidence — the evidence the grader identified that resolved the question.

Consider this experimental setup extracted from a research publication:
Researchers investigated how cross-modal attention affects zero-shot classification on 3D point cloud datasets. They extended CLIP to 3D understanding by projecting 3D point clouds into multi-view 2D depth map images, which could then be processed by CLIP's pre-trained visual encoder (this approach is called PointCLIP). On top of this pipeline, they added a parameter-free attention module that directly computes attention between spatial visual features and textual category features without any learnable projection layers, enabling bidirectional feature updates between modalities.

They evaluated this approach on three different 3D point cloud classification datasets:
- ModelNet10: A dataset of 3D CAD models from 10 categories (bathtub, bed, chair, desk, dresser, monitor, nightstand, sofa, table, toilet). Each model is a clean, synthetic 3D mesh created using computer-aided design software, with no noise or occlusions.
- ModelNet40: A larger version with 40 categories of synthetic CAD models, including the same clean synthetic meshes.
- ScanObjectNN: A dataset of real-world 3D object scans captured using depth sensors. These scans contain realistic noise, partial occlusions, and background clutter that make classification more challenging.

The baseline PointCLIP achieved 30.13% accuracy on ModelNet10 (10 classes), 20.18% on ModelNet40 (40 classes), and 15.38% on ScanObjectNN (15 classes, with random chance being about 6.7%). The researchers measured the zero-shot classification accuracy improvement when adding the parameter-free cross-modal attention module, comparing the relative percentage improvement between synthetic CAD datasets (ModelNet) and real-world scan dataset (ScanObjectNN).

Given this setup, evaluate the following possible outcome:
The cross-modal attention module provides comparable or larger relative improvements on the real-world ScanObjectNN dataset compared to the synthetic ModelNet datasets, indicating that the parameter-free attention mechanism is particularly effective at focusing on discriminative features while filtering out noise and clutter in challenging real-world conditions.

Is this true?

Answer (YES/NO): YES